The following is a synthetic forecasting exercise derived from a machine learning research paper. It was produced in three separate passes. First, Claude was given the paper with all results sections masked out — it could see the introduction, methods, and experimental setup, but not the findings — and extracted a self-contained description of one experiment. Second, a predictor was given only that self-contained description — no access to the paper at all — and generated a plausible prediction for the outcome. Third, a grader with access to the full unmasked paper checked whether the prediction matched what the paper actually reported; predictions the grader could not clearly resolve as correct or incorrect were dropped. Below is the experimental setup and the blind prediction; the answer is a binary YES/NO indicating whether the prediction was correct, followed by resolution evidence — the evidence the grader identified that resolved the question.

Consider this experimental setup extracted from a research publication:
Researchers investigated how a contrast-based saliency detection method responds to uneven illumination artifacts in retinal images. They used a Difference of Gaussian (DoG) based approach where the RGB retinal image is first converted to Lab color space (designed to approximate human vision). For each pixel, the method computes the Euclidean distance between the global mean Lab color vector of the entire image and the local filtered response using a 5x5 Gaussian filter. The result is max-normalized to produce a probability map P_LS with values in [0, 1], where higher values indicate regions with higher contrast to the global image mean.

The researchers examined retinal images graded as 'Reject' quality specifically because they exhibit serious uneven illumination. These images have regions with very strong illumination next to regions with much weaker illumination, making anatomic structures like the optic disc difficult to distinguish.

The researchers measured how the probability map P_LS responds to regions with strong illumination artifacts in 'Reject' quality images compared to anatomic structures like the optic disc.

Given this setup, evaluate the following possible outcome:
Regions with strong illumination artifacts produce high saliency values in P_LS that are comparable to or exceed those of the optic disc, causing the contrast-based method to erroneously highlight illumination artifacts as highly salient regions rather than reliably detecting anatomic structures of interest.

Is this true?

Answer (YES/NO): YES